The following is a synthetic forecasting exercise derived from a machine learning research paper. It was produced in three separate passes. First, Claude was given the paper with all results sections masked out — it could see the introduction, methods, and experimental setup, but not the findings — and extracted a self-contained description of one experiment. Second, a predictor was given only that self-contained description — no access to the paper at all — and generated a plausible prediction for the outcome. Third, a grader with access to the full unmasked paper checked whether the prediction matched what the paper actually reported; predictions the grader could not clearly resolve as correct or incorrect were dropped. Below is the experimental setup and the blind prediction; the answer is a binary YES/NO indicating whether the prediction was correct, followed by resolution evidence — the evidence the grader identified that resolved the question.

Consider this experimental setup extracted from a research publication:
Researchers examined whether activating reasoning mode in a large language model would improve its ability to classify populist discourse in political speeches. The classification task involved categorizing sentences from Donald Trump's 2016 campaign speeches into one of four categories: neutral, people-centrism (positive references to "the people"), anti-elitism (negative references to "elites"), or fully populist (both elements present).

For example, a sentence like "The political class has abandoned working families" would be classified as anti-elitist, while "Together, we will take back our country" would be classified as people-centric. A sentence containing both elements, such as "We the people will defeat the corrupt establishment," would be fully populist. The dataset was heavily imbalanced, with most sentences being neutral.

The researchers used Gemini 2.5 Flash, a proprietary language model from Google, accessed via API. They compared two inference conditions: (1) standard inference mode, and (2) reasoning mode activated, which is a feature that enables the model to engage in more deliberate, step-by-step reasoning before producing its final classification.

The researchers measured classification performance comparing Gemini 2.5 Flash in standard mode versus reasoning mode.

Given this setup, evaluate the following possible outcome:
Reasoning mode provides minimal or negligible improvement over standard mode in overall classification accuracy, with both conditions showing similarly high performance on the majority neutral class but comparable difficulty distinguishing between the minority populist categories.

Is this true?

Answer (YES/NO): NO